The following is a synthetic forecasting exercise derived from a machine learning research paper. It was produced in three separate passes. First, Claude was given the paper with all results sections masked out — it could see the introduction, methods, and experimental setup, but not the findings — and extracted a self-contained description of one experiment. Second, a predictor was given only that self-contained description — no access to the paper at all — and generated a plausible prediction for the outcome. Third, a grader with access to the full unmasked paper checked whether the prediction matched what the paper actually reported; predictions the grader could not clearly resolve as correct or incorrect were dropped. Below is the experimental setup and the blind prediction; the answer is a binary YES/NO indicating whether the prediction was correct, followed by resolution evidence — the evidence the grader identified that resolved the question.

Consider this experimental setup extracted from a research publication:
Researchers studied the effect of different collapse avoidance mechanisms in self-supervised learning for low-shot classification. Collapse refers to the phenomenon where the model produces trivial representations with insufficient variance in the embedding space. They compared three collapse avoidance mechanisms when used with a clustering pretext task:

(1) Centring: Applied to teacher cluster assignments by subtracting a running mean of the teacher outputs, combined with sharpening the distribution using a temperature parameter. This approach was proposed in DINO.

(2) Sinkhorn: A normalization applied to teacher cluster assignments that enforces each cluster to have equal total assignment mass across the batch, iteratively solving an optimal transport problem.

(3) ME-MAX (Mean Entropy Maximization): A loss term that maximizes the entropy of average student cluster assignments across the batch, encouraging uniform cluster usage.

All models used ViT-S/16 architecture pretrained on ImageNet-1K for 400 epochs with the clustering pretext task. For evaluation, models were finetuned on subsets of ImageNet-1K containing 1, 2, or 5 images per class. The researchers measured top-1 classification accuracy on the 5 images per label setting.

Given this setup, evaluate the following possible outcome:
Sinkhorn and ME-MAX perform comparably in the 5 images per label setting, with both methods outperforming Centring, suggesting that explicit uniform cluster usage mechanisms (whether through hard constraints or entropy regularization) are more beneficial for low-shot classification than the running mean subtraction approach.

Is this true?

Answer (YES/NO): NO